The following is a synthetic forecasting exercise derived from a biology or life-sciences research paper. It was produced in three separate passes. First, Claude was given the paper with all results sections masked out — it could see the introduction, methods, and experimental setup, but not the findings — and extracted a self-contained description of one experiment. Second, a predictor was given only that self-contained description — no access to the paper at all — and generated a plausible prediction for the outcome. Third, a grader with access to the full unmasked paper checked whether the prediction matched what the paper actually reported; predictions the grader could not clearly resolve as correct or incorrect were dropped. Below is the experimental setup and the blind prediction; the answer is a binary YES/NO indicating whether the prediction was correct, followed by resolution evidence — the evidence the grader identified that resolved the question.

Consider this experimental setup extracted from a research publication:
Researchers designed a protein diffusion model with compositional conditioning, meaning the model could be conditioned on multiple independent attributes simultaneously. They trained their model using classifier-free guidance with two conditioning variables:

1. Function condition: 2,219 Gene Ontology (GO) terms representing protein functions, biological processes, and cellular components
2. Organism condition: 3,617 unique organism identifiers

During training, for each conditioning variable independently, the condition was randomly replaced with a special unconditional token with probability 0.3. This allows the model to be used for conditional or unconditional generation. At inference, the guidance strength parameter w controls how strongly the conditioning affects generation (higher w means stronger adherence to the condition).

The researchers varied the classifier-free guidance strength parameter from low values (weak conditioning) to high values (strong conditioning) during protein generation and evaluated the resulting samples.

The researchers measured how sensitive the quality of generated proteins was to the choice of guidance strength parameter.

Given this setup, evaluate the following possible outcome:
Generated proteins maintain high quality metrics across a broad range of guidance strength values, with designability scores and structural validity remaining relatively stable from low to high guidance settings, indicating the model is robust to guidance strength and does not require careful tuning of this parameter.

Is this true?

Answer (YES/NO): YES